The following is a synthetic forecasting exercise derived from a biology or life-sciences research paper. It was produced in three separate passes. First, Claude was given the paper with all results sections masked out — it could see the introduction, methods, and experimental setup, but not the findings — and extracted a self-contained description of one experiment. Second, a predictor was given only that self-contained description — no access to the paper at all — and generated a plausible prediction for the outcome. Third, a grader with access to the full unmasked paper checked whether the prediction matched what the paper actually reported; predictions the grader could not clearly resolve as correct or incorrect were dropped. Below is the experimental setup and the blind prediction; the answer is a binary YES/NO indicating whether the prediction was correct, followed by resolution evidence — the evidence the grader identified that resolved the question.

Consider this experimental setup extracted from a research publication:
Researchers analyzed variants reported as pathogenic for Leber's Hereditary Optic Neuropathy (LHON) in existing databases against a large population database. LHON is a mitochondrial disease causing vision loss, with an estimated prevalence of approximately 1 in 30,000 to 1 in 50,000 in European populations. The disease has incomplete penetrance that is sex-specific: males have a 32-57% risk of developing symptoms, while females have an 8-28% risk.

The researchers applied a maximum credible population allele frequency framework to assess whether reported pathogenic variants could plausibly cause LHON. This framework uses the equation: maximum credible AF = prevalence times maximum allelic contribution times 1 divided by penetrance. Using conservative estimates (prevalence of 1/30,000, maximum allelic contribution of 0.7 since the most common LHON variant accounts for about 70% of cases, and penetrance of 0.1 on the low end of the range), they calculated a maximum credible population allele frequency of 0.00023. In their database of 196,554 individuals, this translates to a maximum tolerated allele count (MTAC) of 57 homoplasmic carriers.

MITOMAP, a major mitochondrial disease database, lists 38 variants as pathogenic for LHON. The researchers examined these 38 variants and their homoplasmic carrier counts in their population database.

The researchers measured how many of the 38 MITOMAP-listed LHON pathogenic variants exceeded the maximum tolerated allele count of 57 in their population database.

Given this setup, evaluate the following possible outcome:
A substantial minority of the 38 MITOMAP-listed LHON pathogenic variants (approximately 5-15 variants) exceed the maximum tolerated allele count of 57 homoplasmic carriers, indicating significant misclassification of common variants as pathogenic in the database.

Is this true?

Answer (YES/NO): NO